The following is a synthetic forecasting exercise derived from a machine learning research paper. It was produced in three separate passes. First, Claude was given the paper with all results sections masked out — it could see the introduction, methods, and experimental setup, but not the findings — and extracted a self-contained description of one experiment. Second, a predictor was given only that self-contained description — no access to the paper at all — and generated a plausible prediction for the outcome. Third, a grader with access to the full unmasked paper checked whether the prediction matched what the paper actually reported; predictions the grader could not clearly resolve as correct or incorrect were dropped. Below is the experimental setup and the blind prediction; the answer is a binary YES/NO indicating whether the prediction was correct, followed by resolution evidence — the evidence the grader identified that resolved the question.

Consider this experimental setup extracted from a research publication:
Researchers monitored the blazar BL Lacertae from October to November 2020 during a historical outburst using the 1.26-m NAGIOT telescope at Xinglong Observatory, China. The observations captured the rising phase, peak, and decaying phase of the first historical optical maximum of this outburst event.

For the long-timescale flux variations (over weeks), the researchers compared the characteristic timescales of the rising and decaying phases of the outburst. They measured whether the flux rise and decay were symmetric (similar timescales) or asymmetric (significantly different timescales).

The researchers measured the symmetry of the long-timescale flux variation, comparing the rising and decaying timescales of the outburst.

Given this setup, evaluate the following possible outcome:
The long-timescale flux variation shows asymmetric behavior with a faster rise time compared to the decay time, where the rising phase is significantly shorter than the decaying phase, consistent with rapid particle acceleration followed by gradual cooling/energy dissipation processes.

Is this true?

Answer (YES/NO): NO